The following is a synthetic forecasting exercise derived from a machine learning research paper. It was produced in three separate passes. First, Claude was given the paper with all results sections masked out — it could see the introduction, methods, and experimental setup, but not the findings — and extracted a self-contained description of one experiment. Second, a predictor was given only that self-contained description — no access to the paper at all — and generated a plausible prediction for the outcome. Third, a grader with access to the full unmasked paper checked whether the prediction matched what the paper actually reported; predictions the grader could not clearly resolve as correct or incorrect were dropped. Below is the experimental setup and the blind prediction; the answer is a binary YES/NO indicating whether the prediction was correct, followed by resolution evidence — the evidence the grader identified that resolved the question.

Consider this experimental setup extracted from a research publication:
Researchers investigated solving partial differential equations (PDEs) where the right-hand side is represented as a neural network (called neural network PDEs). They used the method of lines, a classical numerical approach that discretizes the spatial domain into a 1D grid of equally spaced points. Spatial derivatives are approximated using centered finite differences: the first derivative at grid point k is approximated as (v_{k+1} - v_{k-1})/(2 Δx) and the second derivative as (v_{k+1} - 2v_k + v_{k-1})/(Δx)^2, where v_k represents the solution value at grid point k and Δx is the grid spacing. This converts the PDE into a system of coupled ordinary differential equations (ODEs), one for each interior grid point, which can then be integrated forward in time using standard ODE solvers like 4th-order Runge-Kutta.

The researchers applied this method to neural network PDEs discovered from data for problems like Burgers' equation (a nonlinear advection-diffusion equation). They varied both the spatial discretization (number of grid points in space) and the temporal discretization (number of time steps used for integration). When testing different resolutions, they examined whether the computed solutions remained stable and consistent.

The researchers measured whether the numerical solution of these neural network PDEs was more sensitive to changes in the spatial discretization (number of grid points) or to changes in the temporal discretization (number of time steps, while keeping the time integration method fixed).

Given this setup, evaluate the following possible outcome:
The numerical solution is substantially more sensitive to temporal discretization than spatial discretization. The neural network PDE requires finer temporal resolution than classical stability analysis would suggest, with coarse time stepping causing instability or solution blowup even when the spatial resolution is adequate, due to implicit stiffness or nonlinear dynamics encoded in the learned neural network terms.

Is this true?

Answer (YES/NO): NO